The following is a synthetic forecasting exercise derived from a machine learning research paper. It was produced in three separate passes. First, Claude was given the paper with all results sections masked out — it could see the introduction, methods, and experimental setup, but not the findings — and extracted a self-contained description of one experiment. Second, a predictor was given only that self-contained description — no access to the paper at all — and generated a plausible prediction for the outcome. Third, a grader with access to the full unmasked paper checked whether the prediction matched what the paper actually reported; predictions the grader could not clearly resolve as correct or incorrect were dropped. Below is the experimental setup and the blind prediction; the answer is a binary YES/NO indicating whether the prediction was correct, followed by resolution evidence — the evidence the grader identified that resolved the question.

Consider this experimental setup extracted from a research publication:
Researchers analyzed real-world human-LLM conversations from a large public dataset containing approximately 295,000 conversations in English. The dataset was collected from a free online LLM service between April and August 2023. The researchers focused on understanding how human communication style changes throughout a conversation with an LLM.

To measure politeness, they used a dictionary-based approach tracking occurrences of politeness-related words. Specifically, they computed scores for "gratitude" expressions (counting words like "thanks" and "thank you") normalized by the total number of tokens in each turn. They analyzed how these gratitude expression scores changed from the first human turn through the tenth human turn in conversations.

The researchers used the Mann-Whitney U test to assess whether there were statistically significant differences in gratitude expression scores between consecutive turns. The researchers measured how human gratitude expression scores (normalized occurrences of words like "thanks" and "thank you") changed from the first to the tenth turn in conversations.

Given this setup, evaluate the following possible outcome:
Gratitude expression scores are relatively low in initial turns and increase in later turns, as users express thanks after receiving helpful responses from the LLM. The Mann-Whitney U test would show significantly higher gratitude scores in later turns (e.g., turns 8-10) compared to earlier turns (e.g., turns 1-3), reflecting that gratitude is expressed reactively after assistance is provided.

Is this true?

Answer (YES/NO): YES